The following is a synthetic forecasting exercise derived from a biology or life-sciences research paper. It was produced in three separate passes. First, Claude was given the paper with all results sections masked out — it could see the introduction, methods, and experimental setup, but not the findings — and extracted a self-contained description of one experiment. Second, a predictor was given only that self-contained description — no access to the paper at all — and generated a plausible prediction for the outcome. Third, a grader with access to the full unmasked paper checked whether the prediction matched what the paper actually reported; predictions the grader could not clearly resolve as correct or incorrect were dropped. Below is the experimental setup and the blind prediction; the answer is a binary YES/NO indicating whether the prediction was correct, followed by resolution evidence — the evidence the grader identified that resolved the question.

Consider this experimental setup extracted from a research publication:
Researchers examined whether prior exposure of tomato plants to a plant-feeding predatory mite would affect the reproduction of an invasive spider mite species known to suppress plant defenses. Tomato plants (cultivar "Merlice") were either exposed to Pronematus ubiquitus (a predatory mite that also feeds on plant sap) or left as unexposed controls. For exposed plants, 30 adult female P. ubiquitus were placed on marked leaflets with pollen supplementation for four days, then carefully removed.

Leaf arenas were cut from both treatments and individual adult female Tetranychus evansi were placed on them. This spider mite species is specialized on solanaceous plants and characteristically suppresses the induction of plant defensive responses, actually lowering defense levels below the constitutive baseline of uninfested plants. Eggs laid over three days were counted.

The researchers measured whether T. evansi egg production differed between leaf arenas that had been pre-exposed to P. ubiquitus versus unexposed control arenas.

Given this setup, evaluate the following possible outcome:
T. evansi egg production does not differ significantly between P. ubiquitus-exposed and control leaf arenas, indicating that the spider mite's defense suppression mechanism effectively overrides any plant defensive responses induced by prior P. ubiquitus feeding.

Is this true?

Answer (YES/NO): YES